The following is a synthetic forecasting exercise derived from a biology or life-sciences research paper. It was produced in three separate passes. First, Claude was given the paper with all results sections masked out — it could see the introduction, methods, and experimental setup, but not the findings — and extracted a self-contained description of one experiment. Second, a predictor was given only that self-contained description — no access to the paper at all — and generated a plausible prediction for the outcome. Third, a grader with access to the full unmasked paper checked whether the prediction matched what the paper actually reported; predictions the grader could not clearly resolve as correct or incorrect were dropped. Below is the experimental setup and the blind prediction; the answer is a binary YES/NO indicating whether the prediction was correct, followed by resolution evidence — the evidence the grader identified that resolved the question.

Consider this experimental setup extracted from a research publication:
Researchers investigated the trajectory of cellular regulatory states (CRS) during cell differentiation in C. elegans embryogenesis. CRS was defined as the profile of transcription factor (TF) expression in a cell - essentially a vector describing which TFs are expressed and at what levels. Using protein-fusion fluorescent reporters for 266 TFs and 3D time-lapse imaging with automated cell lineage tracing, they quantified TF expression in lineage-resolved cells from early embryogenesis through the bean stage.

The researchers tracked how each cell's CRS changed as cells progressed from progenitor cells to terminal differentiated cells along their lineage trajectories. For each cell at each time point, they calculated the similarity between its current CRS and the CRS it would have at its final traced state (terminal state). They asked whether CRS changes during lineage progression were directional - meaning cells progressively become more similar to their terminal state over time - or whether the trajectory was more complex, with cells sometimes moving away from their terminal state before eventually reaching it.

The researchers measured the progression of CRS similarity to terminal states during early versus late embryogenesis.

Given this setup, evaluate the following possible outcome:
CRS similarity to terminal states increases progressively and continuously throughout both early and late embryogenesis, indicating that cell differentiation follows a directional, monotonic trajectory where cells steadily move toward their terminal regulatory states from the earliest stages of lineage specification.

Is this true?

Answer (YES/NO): NO